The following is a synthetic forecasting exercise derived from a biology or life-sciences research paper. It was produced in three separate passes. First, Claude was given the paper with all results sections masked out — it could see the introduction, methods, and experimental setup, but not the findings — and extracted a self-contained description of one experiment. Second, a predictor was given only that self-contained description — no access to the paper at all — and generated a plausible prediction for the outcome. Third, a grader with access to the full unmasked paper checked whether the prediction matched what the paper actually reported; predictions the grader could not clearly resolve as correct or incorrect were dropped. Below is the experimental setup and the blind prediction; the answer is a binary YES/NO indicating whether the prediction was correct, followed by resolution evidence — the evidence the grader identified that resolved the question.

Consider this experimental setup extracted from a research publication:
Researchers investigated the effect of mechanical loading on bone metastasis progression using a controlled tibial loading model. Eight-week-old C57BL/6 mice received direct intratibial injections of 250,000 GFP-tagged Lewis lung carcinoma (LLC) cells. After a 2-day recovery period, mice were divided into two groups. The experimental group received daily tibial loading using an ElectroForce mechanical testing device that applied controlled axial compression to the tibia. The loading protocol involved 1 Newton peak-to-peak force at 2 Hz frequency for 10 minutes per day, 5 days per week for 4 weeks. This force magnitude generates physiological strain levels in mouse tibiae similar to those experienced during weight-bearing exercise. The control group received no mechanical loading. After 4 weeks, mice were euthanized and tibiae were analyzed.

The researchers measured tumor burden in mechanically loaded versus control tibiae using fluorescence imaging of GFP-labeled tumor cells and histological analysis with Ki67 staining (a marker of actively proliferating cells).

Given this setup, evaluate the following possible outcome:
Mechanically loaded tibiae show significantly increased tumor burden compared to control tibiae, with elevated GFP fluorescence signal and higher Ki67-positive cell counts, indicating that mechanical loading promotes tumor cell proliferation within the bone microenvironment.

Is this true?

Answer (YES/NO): NO